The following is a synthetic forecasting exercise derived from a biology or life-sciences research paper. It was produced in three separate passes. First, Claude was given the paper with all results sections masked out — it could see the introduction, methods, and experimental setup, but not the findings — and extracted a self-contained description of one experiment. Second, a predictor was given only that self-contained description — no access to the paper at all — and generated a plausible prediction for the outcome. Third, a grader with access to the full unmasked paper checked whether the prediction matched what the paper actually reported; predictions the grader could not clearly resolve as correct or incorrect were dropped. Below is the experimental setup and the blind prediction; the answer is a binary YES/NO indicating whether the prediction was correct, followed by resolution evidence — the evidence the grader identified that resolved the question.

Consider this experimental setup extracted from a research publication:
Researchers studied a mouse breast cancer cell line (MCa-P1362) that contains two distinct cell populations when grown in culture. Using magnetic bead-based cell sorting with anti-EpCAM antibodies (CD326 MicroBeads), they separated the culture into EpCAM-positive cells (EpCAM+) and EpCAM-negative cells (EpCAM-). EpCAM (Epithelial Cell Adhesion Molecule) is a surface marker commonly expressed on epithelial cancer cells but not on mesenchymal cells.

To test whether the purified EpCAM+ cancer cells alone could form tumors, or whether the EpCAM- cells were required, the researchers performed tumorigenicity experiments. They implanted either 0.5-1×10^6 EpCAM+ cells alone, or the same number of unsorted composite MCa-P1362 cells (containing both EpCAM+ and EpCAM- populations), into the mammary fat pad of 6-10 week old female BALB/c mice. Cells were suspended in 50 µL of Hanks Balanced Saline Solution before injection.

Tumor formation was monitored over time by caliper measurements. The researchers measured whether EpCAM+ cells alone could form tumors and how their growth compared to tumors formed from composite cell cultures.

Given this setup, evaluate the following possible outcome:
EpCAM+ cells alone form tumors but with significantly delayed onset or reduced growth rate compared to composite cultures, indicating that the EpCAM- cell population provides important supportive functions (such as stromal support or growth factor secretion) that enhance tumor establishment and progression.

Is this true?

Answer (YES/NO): YES